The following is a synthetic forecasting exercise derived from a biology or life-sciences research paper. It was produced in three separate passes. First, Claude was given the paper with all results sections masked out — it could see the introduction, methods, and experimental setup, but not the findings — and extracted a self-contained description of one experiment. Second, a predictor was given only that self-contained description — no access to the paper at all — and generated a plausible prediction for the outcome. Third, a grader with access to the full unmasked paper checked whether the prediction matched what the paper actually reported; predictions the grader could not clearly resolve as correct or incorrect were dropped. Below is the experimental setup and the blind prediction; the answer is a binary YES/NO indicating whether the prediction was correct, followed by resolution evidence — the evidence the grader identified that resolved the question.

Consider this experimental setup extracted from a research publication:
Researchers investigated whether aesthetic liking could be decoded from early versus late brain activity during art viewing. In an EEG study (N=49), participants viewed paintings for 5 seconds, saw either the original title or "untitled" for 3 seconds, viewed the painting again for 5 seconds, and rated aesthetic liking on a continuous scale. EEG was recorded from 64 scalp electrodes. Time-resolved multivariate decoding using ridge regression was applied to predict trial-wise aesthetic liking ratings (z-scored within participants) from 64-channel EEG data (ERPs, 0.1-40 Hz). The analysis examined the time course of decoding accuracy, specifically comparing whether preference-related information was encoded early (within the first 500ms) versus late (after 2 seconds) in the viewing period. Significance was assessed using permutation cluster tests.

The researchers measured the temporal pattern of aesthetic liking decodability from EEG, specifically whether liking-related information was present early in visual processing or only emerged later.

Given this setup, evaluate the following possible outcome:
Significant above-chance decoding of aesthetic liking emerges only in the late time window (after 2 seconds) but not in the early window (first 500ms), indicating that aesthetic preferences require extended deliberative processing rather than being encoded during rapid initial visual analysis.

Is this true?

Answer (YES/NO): NO